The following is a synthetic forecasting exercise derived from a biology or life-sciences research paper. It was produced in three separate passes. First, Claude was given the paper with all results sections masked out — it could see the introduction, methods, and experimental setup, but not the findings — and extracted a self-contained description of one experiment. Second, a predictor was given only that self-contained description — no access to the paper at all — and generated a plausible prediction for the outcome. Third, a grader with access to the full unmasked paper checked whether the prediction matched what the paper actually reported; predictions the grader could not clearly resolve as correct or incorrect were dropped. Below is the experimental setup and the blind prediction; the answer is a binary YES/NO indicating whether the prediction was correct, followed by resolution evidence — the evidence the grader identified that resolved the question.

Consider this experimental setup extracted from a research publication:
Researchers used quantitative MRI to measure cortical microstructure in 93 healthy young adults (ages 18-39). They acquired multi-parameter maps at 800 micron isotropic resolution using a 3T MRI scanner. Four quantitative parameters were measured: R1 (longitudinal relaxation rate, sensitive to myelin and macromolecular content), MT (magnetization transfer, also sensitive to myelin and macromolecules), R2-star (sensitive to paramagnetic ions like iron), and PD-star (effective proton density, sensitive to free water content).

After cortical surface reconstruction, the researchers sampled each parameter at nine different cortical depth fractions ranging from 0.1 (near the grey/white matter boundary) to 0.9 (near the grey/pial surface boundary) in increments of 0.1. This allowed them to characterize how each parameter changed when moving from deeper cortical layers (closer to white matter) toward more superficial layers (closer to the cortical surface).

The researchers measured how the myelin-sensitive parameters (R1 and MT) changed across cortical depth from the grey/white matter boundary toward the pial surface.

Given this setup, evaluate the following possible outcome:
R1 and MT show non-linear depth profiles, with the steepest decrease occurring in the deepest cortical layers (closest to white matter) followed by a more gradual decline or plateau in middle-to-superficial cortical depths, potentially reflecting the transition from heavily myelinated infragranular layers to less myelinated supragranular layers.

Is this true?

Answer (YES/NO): NO